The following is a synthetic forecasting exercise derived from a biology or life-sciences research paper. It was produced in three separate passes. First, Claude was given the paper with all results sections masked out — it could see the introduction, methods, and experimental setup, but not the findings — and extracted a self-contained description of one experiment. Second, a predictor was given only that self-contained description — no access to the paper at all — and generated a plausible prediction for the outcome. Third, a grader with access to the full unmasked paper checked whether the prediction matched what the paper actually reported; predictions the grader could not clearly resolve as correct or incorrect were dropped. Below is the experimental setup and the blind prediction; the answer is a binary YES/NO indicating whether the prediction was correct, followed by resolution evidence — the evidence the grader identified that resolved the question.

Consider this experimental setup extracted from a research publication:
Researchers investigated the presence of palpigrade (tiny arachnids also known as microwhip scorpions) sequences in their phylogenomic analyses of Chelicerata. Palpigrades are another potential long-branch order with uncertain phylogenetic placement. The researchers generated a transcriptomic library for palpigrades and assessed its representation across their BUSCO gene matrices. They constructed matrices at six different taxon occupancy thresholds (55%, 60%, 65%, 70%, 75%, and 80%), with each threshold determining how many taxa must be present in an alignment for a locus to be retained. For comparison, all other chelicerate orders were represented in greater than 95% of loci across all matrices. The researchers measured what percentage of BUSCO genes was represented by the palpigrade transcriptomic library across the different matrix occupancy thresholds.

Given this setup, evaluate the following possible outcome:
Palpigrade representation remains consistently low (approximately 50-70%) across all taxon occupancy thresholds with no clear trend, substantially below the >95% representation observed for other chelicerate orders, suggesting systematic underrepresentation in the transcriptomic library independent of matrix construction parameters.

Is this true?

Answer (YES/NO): NO